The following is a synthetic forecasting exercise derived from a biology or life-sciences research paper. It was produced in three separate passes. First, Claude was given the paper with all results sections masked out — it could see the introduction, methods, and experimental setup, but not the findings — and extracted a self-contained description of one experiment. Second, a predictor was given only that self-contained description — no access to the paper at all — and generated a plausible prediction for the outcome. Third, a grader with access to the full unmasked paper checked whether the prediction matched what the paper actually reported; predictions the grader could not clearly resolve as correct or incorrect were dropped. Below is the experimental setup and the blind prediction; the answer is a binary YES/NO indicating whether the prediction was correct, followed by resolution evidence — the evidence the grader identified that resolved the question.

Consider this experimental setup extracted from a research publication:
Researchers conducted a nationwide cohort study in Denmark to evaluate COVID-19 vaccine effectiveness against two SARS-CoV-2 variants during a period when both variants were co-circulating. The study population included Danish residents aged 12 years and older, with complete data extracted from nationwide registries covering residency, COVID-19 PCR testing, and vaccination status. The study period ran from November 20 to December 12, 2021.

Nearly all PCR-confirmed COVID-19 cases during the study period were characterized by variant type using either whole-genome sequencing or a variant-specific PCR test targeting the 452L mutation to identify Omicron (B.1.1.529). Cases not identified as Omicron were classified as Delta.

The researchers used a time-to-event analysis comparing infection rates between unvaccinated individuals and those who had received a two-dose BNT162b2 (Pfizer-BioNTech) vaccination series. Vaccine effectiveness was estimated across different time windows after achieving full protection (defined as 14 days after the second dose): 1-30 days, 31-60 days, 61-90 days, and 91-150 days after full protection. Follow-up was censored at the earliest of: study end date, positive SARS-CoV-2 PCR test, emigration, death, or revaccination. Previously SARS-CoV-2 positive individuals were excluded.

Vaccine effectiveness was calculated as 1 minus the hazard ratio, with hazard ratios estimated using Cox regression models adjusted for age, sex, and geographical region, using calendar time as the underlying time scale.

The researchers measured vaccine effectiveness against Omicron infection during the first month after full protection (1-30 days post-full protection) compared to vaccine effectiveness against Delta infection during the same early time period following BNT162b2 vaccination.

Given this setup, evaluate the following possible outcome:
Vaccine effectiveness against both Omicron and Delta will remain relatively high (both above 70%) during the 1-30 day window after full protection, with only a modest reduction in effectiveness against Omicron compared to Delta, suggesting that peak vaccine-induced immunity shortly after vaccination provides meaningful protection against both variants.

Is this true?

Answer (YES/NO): NO